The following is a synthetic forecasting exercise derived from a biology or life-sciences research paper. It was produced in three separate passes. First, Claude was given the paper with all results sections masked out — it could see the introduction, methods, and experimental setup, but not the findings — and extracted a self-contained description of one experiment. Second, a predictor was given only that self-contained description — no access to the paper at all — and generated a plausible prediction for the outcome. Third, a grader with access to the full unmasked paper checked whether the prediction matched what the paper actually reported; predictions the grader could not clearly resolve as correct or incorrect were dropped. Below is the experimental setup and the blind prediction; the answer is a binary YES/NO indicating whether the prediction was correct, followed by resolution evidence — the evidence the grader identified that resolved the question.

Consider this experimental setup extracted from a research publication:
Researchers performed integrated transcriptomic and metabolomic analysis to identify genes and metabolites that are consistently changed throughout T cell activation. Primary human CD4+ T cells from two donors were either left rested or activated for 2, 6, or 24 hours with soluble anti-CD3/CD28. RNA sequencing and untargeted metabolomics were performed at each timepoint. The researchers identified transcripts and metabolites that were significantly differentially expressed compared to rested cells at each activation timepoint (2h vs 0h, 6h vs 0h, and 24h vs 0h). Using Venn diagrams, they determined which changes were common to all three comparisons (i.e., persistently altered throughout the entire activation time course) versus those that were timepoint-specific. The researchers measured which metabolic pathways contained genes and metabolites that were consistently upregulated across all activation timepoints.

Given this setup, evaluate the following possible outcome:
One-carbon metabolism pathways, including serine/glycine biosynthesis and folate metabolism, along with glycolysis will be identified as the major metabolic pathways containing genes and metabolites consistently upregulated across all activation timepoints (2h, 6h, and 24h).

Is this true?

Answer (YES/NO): NO